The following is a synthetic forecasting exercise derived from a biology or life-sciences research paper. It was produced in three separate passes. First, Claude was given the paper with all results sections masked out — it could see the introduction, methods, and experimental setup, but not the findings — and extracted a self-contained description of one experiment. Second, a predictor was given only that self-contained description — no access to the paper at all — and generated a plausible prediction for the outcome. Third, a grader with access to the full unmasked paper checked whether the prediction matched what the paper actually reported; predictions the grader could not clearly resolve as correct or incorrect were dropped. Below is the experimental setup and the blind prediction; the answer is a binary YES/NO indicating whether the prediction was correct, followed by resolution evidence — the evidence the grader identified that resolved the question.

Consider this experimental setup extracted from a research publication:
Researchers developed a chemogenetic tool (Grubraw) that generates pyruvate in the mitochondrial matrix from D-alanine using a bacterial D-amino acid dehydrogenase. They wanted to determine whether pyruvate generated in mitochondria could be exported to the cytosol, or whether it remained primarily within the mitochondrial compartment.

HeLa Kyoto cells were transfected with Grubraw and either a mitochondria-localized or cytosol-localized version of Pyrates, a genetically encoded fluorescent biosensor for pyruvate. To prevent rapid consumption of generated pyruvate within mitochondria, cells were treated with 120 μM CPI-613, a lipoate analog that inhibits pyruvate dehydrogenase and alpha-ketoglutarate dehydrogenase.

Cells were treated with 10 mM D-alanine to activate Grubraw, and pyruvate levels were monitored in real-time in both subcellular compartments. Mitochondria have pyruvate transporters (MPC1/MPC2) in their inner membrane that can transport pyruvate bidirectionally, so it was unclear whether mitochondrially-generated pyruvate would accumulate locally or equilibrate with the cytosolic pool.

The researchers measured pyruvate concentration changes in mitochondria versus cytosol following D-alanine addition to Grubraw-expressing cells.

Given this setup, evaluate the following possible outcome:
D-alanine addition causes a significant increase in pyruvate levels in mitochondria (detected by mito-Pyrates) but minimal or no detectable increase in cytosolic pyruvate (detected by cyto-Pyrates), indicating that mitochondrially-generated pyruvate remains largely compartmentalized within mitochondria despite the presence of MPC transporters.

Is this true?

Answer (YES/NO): YES